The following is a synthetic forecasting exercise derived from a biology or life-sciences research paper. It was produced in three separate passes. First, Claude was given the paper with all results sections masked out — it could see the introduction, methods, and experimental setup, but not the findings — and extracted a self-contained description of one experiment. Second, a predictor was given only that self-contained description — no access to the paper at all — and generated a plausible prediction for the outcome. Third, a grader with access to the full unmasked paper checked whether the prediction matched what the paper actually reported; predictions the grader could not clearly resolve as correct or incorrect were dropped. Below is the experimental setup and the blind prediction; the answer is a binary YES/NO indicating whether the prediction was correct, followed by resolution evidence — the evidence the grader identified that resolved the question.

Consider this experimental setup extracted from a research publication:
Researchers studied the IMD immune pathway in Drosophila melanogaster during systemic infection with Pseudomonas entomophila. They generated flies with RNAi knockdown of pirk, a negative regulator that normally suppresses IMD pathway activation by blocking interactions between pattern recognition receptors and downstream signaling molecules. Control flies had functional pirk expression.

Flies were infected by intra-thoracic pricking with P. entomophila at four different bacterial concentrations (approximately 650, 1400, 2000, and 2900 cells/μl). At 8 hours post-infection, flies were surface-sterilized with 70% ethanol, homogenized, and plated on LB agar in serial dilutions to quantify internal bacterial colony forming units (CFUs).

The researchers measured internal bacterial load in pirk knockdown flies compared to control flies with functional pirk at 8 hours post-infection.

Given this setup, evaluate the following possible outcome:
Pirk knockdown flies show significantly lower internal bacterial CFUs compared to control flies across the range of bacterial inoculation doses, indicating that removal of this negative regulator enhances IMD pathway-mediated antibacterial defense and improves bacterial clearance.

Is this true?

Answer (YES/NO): YES